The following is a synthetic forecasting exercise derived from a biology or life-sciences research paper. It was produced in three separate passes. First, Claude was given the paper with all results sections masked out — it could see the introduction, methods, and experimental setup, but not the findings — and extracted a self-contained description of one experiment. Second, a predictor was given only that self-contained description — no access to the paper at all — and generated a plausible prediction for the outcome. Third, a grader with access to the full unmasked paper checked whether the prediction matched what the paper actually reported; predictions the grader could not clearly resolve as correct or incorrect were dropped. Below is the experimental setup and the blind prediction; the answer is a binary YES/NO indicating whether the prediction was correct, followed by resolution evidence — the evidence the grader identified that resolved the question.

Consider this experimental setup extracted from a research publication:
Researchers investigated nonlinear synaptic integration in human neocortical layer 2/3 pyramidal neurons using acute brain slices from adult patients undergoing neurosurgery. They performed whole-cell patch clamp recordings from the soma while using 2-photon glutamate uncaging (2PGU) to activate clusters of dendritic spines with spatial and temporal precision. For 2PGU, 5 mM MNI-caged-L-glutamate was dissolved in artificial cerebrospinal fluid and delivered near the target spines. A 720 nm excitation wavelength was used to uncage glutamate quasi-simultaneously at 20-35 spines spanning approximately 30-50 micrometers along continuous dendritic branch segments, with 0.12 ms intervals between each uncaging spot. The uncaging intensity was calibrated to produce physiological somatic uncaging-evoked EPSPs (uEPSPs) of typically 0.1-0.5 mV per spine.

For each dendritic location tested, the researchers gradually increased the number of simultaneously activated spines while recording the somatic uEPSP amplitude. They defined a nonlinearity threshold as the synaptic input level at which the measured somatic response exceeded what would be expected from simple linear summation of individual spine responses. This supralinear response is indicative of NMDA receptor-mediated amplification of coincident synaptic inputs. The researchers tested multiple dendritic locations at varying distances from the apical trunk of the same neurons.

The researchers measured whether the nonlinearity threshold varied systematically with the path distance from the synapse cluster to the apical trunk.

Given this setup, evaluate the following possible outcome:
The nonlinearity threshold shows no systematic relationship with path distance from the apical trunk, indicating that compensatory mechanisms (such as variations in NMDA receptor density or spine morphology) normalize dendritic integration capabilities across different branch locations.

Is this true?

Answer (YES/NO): NO